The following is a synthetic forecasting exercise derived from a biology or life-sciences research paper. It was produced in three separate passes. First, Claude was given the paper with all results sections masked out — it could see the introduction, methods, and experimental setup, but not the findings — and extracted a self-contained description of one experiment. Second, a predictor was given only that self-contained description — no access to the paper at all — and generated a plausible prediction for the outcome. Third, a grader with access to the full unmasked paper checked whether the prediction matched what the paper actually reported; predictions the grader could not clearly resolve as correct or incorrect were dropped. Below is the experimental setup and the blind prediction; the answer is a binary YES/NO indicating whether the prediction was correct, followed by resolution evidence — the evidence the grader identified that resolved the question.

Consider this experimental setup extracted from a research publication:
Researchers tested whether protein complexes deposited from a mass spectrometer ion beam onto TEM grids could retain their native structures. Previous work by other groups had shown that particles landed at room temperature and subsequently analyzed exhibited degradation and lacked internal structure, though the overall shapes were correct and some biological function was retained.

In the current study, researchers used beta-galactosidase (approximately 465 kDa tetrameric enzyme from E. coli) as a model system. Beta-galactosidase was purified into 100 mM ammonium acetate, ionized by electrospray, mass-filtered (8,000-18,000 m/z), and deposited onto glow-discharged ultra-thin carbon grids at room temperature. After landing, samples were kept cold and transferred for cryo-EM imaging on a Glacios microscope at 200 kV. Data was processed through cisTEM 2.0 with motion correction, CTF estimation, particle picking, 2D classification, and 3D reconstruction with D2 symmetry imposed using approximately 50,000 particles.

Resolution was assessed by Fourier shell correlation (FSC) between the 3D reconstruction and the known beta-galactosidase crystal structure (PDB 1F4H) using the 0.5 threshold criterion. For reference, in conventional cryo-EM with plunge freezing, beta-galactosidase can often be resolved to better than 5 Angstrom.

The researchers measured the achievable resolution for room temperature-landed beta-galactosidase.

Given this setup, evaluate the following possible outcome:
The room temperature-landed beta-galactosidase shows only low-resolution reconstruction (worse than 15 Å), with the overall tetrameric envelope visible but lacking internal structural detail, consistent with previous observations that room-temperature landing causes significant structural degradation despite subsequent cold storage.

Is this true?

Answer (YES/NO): YES